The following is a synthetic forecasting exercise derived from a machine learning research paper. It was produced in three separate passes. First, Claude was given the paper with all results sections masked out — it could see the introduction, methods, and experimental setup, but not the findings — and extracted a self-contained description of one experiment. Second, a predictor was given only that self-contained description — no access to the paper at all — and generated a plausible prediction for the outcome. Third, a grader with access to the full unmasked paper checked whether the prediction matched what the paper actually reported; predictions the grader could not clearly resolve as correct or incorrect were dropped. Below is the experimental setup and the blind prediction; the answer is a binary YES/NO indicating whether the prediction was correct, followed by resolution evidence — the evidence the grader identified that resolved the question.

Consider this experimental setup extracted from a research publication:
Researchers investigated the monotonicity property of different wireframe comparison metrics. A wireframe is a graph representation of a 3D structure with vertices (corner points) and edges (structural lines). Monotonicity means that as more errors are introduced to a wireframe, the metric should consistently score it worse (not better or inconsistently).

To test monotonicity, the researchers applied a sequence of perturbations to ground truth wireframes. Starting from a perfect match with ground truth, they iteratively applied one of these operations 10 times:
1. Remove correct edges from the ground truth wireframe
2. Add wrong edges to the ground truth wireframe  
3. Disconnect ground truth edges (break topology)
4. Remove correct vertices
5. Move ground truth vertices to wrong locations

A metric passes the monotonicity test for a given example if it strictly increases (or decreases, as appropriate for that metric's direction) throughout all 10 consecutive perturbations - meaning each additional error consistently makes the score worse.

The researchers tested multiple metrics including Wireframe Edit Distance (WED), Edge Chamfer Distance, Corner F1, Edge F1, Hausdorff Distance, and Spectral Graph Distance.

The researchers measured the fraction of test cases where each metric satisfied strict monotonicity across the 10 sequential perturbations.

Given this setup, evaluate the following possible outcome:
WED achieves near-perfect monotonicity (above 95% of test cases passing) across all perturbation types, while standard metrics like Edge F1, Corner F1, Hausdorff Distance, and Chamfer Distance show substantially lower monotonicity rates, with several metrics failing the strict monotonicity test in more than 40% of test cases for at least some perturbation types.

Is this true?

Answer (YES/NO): NO